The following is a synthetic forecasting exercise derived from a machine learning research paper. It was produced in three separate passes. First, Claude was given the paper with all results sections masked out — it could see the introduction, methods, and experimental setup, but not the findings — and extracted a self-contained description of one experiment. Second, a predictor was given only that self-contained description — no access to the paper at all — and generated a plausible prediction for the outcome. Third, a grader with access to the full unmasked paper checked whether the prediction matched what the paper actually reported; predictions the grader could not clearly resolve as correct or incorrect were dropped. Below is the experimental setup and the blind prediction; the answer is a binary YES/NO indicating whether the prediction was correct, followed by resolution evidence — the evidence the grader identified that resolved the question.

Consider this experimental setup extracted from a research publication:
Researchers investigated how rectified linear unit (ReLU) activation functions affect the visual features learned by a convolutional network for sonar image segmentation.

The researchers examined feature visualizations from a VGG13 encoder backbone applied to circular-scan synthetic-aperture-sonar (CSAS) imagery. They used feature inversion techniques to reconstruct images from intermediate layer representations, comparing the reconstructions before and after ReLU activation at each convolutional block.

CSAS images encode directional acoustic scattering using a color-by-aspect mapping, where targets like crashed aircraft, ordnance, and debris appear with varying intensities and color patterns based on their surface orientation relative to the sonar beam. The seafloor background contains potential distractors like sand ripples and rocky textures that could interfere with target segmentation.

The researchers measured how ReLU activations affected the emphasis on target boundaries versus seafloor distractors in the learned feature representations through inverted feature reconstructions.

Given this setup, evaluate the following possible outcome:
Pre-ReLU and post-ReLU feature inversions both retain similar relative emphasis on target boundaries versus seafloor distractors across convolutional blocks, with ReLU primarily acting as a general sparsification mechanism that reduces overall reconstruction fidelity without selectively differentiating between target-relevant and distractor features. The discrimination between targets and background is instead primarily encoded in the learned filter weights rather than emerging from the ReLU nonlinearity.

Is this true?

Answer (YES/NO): NO